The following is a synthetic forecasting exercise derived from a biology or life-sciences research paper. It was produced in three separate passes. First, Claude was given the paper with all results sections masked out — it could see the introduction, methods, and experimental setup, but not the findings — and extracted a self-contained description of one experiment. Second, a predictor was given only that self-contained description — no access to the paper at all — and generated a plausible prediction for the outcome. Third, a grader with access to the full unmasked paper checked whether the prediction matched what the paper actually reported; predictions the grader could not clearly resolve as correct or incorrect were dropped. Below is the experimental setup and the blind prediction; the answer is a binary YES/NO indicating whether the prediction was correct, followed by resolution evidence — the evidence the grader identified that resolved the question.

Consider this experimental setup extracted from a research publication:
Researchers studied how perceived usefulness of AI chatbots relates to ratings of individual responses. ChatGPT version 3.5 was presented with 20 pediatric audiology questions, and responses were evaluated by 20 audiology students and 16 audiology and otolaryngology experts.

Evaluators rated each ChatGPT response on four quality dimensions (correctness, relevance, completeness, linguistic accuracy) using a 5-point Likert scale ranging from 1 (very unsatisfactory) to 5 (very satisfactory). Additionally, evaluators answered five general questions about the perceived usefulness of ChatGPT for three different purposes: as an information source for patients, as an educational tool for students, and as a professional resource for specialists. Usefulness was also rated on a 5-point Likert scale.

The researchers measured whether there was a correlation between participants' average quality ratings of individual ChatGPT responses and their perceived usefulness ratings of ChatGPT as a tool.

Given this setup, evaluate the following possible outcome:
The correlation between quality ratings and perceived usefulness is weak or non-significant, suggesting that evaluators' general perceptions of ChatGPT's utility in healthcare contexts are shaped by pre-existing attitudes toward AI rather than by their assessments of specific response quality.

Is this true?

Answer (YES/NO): NO